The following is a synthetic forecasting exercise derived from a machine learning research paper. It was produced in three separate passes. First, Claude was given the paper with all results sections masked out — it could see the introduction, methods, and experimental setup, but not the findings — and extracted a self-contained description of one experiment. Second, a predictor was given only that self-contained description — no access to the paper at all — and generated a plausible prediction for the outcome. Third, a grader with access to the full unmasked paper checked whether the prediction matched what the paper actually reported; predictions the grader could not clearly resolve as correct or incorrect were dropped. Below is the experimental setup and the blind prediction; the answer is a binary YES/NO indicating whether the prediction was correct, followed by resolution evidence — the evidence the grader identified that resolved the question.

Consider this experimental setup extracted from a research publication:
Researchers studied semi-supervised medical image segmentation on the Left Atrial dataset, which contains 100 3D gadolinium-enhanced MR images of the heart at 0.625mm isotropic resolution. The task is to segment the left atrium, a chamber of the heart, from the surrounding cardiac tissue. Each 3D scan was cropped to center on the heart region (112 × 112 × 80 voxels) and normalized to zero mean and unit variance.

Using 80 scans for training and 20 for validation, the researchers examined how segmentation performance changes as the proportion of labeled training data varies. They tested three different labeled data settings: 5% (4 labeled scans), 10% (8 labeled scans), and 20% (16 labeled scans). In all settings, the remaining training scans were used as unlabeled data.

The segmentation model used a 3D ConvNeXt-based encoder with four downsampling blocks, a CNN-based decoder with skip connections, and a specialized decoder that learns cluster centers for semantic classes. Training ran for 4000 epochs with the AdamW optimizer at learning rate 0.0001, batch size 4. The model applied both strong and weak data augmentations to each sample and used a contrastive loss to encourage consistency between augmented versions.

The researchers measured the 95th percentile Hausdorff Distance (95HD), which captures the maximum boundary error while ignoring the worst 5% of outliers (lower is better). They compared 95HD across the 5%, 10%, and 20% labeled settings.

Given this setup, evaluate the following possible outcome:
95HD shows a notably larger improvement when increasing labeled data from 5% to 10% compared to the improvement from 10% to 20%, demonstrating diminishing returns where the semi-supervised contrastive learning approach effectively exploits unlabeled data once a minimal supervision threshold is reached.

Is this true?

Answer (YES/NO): YES